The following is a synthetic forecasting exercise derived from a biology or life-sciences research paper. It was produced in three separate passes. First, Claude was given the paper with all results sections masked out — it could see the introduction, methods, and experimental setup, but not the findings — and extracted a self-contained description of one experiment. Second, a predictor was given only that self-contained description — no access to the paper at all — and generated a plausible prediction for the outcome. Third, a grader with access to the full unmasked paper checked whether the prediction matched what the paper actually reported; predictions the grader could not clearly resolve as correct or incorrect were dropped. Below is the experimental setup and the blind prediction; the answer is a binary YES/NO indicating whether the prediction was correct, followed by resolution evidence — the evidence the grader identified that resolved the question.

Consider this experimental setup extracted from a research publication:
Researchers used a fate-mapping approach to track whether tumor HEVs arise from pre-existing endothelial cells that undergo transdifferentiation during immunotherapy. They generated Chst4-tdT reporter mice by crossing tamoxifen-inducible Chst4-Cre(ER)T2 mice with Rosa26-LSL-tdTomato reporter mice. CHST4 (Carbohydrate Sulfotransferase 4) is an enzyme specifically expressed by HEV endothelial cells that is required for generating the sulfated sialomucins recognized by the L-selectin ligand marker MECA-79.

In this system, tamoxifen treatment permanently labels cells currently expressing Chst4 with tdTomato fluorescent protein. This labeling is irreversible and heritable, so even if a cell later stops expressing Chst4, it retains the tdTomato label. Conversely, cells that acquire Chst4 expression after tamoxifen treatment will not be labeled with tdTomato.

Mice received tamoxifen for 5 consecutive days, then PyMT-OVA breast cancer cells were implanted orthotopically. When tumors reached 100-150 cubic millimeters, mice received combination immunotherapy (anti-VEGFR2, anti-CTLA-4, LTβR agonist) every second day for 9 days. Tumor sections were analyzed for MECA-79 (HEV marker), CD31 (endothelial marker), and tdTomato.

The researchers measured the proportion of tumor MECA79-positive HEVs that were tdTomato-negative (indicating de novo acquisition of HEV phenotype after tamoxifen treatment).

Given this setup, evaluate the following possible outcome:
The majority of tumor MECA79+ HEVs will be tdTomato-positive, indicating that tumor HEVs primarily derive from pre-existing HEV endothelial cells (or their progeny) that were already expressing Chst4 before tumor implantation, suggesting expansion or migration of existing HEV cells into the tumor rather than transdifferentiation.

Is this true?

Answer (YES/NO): YES